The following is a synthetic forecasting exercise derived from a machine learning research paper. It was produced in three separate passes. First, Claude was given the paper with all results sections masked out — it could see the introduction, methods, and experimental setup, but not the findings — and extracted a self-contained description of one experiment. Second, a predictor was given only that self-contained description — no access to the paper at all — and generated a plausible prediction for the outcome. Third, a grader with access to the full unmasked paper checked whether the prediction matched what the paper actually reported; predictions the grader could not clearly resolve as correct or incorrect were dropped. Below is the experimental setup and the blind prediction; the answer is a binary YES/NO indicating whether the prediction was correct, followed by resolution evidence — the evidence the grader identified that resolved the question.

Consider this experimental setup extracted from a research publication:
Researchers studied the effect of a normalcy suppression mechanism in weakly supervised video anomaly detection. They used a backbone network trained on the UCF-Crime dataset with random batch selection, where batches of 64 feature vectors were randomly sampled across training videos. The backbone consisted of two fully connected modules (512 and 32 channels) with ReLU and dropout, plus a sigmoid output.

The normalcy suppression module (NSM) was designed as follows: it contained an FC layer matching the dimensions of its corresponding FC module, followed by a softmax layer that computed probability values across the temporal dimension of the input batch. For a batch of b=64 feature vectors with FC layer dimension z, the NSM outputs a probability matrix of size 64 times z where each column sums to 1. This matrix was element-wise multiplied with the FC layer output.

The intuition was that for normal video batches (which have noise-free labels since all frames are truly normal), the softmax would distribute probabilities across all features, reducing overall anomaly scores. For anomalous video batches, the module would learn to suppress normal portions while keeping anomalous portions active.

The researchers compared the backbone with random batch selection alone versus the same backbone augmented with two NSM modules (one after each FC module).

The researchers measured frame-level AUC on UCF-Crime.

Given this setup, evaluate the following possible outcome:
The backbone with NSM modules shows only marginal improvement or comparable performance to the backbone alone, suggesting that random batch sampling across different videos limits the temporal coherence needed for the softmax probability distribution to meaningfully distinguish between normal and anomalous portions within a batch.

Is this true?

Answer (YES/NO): NO